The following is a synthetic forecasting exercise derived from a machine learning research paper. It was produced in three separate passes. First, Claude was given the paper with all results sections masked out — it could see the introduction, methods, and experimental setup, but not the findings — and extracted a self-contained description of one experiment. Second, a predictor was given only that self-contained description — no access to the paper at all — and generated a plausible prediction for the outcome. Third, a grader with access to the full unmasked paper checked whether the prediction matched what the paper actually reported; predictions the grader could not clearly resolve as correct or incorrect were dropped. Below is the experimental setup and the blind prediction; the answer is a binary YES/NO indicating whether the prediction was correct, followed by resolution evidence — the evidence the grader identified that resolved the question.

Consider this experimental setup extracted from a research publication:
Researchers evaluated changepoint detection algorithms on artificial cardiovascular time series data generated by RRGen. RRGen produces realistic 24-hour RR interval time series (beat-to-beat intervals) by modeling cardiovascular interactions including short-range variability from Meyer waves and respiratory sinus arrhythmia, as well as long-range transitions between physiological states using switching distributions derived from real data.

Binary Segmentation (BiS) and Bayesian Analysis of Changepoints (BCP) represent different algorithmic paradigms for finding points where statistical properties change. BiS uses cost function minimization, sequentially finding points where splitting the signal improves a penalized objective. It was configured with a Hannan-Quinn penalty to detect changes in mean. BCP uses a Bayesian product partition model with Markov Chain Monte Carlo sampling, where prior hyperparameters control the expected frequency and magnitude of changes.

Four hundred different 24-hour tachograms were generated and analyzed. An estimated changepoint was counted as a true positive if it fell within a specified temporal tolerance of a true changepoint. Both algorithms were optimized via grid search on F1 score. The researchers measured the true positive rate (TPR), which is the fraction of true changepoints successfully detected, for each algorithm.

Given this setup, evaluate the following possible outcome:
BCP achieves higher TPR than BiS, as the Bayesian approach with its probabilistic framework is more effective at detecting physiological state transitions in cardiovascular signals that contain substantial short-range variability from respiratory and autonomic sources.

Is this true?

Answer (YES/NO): YES